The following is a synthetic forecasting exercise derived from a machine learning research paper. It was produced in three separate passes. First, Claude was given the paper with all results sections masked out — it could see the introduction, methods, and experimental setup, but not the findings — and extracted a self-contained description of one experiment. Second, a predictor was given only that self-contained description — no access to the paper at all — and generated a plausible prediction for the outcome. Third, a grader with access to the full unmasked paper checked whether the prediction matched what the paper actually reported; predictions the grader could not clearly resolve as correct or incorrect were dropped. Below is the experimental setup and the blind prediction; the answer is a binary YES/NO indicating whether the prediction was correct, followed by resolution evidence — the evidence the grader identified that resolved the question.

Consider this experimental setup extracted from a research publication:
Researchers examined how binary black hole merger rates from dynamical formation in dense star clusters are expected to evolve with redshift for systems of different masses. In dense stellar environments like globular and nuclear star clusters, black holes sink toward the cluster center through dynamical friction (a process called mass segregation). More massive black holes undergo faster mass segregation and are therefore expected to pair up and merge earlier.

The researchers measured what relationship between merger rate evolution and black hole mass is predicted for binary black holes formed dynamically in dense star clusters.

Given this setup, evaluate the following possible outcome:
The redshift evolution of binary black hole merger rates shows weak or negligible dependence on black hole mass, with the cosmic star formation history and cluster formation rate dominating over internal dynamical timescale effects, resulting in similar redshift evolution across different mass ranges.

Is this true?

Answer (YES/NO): NO